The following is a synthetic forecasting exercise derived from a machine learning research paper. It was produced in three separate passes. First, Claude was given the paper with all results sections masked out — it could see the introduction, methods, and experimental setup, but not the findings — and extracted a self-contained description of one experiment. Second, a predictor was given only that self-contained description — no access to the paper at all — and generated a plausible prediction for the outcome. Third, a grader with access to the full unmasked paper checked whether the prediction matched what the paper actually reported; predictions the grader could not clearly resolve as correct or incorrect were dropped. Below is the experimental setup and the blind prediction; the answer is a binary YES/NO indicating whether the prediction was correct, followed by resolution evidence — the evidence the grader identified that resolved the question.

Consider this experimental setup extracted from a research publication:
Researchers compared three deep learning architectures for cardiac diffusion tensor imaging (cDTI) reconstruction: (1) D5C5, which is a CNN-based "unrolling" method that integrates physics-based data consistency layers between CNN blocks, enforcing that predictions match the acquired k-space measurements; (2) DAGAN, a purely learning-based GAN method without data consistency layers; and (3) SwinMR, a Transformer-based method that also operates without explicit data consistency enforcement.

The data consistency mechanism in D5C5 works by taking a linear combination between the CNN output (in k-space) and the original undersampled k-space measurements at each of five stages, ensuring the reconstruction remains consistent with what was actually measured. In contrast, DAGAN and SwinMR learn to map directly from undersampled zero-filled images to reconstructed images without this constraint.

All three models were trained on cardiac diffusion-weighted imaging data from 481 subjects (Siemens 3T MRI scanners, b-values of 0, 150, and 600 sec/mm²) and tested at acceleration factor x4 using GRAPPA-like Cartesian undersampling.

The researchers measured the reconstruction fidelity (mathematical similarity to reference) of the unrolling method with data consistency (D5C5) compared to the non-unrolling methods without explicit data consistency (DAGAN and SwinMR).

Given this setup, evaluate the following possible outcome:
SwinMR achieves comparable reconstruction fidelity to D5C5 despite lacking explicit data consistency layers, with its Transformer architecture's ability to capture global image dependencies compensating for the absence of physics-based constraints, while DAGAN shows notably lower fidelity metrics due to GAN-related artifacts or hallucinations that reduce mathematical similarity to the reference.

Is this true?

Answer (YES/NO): NO